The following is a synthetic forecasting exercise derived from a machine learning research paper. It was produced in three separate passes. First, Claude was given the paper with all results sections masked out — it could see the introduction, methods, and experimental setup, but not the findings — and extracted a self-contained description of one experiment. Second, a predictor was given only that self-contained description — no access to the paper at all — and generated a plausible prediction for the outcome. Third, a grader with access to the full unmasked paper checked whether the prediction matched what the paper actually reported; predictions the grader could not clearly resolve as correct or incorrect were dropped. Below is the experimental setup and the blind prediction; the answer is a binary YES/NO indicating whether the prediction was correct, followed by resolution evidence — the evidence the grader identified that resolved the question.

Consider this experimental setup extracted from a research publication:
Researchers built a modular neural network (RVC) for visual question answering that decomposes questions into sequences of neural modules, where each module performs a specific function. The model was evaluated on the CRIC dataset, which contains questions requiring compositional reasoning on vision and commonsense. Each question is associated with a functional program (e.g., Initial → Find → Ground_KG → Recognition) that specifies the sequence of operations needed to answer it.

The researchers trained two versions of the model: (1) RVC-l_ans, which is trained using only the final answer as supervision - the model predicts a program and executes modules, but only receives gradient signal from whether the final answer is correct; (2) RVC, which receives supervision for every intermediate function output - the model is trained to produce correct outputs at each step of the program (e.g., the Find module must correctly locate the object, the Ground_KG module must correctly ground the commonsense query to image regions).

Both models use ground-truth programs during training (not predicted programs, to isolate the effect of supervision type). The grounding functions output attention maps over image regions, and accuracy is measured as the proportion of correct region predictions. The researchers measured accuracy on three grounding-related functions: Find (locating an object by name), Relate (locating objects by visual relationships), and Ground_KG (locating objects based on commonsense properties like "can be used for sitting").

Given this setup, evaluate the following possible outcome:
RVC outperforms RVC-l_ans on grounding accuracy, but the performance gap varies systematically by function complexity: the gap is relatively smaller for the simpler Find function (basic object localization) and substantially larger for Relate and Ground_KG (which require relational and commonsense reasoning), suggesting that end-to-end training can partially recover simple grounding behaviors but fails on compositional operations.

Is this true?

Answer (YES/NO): NO